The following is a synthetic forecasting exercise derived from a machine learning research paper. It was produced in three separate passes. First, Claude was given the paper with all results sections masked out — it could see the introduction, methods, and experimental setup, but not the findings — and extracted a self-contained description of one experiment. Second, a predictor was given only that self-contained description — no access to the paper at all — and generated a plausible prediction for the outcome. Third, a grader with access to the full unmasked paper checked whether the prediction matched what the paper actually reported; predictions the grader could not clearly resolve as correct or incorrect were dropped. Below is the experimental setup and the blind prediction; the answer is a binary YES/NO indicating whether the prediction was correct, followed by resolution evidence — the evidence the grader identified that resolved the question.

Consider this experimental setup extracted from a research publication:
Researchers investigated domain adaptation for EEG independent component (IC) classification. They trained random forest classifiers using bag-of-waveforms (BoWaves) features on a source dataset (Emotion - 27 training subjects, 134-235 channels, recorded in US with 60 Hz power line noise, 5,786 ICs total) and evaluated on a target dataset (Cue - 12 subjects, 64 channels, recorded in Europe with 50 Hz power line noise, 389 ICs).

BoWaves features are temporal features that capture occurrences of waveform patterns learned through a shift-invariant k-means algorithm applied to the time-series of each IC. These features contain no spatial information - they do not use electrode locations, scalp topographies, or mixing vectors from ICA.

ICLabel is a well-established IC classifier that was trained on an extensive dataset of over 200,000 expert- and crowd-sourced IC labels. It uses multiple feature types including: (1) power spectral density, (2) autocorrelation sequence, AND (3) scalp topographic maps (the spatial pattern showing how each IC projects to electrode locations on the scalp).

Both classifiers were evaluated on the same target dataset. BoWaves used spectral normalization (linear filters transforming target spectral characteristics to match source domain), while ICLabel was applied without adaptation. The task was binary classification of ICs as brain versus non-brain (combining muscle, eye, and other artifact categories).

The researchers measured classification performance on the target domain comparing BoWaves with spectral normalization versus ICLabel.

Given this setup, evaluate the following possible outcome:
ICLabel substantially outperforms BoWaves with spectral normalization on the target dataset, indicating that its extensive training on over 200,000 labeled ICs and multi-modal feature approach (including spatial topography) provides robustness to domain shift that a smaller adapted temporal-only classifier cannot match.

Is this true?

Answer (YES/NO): NO